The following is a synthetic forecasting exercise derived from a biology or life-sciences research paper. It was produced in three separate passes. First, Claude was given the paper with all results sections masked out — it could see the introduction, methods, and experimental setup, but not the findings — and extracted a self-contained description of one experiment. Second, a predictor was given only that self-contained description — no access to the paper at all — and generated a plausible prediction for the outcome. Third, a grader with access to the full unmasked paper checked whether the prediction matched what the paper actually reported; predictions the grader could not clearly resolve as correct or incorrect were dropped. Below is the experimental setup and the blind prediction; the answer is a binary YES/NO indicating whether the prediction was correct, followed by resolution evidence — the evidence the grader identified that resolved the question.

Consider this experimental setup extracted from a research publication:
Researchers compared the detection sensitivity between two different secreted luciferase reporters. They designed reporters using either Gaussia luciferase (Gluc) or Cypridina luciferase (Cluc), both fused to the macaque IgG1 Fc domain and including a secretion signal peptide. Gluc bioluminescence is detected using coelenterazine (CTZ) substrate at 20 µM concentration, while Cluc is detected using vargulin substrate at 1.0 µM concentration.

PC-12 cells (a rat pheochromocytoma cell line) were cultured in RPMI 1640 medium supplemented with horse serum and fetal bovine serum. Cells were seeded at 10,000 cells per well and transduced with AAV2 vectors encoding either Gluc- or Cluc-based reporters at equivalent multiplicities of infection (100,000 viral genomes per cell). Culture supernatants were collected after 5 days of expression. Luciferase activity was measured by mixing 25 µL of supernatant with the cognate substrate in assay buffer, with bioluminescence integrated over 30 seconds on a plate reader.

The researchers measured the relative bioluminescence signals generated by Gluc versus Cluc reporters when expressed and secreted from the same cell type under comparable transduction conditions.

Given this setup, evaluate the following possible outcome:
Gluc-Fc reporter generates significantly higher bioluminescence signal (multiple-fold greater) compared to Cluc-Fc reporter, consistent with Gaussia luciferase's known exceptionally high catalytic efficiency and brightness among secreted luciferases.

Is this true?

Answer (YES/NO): YES